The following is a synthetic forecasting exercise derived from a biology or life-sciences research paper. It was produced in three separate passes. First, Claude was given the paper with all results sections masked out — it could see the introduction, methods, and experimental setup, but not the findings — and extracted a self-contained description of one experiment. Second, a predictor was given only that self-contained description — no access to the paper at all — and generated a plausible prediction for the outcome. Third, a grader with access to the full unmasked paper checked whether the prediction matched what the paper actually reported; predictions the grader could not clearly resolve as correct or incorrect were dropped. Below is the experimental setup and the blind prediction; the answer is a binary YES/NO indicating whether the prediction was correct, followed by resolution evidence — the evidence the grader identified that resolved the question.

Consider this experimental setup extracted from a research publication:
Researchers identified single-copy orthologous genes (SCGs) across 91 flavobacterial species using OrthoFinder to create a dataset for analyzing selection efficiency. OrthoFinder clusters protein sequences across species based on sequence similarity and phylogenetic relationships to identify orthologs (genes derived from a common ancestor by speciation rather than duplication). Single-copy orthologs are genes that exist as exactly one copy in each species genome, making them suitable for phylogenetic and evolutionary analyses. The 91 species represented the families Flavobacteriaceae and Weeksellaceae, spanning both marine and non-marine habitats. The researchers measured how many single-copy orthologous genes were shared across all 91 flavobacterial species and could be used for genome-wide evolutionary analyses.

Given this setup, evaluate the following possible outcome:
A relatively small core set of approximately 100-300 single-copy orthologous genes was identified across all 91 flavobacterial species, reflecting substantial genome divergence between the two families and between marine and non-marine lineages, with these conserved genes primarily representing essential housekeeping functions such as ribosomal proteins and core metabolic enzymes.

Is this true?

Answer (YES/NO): NO